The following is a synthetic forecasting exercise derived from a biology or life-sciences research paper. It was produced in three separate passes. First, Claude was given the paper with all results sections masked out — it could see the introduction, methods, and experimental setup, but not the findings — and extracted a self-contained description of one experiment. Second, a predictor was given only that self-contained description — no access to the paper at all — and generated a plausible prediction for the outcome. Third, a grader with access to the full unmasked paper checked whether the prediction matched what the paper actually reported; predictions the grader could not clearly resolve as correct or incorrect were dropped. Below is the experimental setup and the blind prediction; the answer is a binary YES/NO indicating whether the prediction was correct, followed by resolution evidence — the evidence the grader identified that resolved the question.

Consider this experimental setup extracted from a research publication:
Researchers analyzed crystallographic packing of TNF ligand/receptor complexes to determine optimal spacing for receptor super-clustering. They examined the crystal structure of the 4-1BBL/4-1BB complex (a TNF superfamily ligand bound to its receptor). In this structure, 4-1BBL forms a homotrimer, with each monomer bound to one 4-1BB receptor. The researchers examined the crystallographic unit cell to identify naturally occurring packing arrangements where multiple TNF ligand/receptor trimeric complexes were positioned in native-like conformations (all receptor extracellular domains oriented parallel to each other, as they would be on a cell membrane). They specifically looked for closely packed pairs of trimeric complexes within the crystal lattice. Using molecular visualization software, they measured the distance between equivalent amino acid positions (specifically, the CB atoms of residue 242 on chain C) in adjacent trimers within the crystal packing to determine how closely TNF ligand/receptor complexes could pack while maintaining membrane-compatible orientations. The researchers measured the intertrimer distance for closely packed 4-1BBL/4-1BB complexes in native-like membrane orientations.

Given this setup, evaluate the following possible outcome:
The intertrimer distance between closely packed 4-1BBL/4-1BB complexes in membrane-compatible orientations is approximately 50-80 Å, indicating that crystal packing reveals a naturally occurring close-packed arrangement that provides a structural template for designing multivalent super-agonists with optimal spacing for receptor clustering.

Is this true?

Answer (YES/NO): YES